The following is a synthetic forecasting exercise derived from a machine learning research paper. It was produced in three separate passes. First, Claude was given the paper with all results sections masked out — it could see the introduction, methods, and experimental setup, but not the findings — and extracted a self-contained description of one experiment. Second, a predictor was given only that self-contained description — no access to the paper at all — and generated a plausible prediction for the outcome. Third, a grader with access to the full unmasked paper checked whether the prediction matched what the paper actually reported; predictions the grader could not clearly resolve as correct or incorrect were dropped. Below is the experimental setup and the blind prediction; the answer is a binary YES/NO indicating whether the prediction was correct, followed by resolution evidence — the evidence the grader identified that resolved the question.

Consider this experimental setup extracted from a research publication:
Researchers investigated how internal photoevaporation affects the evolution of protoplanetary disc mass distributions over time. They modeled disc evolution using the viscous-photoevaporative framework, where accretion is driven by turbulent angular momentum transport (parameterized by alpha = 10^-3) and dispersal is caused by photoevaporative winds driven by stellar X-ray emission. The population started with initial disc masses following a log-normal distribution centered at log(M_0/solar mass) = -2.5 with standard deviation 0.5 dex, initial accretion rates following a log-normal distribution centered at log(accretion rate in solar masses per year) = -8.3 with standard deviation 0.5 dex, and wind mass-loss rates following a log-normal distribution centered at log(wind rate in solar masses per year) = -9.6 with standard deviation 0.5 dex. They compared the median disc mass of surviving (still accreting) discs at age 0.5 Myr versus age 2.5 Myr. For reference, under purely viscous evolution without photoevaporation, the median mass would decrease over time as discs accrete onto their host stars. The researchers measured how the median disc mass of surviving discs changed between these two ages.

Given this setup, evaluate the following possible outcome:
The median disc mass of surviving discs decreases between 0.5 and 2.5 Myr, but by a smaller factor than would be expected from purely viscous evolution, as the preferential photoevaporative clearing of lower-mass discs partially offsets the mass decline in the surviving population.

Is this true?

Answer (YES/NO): NO